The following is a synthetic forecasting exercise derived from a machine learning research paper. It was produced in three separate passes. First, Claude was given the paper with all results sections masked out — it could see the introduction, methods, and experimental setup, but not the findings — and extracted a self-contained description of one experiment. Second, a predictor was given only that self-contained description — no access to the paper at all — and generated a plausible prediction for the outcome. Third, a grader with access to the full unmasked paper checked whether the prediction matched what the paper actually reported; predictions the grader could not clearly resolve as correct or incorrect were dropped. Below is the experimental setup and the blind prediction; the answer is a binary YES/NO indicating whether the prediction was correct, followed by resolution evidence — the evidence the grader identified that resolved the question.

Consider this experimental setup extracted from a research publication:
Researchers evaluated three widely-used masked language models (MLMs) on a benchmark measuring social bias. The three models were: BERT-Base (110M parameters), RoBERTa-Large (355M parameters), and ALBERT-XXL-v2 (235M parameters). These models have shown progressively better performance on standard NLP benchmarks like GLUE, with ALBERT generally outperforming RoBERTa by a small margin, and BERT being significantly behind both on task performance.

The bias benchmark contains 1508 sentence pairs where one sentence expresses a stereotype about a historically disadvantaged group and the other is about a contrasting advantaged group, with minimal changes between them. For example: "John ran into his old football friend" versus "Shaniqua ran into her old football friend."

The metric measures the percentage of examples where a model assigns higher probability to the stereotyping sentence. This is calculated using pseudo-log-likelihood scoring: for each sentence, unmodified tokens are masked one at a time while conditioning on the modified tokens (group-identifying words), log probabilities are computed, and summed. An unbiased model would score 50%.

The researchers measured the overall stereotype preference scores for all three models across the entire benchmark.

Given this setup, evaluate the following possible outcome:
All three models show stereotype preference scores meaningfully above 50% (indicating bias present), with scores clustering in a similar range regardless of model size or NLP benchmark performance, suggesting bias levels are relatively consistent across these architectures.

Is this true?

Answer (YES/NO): NO